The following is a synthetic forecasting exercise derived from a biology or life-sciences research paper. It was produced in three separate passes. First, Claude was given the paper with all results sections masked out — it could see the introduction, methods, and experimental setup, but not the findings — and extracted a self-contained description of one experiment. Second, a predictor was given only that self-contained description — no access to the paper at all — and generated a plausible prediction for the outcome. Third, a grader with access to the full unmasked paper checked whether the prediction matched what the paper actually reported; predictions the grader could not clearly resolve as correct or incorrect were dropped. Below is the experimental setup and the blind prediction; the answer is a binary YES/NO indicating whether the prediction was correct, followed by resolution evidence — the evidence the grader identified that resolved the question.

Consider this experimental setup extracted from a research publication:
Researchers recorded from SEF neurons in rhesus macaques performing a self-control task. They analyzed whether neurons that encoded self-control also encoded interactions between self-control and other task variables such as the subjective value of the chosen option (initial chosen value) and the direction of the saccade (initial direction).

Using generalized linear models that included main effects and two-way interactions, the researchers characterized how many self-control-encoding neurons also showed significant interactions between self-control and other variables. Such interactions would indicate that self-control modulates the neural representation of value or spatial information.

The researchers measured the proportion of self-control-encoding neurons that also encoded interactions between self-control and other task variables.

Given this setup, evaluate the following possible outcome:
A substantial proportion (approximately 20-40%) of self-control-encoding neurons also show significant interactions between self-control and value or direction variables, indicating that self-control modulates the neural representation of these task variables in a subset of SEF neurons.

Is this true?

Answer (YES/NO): NO